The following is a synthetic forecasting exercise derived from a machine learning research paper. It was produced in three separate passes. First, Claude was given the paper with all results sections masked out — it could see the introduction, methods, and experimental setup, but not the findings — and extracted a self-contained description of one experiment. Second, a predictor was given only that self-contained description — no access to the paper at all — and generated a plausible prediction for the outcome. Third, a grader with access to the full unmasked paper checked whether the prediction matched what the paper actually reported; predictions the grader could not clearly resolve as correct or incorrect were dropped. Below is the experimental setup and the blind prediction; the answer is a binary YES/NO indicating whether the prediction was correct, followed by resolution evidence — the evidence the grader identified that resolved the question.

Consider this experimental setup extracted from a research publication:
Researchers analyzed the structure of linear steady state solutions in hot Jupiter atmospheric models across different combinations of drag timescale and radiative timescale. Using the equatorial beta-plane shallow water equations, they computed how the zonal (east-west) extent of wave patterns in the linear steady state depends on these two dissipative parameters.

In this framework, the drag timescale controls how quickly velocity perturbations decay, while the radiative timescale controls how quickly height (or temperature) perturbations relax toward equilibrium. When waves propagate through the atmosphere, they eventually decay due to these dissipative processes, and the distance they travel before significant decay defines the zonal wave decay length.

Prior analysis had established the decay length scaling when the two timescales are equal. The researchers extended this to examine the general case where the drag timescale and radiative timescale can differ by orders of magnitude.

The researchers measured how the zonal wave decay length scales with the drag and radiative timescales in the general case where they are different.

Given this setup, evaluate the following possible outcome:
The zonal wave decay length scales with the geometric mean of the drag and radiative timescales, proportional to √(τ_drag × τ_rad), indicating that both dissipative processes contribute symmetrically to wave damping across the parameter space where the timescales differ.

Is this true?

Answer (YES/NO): NO